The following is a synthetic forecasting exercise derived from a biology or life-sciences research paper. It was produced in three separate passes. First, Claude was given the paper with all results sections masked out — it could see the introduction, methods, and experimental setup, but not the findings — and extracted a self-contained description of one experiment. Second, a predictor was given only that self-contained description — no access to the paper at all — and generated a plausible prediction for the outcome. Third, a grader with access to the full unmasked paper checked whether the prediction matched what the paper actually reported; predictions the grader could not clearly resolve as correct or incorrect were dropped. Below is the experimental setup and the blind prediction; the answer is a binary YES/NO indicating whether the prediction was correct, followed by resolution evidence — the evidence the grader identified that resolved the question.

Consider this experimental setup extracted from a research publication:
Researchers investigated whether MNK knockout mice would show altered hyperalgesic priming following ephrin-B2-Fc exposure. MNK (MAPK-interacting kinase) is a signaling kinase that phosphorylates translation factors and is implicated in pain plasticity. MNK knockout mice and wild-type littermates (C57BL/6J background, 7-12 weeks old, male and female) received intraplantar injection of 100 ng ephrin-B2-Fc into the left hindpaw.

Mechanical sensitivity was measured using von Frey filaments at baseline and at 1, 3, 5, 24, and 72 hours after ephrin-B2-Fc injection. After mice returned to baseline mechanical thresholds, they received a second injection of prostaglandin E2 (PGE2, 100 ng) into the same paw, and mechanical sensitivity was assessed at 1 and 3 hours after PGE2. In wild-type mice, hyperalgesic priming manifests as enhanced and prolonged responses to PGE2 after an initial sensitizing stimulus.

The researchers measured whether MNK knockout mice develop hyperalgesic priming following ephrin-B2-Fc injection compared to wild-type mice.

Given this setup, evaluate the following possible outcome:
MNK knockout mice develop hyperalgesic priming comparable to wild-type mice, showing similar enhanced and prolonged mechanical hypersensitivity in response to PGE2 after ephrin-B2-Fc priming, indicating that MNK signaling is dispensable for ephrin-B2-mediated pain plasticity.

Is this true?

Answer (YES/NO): NO